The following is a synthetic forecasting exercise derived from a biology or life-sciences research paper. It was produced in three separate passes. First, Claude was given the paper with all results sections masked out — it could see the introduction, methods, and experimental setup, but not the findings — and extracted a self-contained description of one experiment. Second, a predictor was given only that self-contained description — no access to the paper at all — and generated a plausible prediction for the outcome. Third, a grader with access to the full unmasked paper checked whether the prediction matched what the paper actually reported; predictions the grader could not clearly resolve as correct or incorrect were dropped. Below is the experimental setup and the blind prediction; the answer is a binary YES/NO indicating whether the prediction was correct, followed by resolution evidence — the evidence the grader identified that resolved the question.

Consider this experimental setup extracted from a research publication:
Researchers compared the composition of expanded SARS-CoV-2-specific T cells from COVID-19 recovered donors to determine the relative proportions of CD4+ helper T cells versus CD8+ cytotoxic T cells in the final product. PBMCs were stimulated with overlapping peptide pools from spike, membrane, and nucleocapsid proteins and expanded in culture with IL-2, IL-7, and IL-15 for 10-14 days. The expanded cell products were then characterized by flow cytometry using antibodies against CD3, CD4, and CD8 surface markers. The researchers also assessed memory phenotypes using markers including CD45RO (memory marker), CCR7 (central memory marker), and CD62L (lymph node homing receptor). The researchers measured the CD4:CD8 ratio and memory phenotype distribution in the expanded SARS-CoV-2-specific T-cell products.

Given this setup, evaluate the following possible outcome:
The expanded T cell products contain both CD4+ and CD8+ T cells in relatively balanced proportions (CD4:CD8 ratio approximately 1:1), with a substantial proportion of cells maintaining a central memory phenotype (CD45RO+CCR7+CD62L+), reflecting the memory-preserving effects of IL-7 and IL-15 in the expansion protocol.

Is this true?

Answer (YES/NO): NO